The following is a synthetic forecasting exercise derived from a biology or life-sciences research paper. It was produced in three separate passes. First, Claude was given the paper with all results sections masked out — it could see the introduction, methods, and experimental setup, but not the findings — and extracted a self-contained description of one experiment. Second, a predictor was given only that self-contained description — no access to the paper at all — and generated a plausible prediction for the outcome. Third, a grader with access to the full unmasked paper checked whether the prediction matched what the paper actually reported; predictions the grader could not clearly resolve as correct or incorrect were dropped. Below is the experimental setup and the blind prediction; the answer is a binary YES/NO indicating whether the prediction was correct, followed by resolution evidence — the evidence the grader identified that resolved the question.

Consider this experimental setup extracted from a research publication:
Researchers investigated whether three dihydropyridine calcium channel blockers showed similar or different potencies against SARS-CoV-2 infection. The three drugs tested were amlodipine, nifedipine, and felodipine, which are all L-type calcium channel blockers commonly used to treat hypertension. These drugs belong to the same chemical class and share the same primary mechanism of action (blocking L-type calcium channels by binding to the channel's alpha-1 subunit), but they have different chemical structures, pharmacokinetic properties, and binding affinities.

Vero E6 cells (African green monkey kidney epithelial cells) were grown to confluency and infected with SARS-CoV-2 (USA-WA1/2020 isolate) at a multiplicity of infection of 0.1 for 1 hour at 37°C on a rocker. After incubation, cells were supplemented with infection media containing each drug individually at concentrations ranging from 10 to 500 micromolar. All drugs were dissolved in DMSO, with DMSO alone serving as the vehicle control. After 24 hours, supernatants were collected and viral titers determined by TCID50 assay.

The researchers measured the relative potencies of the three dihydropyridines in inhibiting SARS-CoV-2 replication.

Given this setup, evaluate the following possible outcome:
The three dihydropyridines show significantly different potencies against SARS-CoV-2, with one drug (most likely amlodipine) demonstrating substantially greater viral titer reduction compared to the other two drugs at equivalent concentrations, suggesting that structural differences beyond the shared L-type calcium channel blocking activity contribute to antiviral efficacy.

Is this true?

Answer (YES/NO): NO